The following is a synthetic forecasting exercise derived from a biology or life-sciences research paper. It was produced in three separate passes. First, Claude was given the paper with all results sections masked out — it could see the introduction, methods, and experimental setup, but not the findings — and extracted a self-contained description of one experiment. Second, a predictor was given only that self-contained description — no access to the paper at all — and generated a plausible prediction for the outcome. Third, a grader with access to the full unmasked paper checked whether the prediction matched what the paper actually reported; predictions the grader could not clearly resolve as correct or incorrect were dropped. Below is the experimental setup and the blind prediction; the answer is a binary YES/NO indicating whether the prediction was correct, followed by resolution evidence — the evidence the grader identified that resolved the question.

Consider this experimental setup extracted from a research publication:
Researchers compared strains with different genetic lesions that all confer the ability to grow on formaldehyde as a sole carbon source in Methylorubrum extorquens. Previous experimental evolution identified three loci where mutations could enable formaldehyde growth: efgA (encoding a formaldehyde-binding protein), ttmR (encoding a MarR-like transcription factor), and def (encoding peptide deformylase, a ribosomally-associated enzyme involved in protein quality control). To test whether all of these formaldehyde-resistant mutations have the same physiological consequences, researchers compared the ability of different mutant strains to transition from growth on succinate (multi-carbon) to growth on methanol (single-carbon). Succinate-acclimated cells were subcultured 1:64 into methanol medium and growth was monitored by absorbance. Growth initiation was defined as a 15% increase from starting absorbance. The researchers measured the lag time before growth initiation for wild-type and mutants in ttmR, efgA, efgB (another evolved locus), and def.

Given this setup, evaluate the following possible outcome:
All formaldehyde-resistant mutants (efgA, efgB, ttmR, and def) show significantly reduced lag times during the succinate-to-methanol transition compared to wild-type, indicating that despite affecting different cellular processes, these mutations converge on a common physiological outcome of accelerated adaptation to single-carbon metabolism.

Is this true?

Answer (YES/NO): NO